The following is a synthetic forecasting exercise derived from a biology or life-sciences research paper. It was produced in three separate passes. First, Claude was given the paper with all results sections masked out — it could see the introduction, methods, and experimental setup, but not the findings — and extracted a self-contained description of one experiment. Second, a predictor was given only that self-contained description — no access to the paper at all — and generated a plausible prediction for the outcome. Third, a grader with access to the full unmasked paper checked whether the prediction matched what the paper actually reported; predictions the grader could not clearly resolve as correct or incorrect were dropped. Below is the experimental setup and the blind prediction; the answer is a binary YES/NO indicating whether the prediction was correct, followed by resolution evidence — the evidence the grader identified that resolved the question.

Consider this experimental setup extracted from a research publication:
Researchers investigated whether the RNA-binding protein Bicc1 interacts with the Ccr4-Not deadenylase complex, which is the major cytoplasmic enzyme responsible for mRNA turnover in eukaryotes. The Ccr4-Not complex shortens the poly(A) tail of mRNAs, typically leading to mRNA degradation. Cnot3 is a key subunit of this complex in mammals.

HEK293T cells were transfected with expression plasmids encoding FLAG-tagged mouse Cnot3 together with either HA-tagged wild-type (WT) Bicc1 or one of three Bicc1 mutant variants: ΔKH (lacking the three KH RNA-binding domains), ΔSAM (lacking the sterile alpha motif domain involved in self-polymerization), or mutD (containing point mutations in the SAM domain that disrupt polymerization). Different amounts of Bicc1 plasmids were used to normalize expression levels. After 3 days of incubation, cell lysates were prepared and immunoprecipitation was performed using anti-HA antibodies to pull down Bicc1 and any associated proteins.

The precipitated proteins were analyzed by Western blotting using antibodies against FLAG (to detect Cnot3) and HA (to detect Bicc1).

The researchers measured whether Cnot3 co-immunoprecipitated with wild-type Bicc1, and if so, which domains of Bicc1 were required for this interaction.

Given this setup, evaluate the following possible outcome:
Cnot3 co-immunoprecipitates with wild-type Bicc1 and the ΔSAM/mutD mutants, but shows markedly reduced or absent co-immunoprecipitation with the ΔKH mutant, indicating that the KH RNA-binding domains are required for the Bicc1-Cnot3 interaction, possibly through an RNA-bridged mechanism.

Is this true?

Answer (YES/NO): NO